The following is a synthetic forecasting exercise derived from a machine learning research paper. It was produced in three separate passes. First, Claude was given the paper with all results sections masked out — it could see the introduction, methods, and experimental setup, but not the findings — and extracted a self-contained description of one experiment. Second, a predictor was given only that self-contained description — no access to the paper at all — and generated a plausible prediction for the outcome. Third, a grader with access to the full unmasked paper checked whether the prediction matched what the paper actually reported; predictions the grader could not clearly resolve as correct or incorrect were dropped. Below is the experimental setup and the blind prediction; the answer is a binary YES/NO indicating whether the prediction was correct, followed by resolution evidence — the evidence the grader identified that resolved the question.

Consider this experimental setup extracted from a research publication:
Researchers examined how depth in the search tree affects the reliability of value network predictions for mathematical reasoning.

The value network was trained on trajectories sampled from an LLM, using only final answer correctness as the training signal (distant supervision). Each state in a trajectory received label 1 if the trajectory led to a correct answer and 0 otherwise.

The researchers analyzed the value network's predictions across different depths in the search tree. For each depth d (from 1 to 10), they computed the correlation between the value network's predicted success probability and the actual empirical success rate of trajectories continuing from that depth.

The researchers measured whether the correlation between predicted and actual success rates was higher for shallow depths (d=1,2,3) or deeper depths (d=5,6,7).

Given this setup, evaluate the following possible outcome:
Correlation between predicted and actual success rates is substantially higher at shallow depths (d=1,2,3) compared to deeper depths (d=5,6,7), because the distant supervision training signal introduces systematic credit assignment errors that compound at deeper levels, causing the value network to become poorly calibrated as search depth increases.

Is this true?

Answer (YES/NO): NO